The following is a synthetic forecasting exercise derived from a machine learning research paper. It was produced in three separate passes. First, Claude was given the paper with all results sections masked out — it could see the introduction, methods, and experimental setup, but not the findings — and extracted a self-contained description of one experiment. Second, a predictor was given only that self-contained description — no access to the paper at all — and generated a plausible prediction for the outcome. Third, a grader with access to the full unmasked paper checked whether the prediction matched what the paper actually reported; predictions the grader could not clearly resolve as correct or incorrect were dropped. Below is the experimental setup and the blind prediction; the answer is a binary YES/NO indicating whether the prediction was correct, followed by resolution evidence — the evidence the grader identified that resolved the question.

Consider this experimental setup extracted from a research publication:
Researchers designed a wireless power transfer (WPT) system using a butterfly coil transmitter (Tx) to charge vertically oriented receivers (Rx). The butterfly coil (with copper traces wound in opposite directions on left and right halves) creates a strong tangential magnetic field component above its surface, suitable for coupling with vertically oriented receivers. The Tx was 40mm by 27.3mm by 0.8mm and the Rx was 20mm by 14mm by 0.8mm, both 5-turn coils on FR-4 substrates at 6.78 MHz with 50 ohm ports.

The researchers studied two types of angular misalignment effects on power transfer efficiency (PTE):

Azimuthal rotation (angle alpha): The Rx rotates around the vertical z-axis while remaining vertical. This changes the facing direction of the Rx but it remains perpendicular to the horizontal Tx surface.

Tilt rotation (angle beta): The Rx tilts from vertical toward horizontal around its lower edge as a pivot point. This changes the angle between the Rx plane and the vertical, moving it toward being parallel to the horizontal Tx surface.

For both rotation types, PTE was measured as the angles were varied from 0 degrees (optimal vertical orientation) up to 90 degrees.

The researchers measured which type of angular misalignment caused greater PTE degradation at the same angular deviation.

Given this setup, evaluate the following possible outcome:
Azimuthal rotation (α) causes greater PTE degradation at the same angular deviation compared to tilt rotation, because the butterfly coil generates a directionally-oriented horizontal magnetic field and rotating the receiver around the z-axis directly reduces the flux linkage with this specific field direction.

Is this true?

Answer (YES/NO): YES